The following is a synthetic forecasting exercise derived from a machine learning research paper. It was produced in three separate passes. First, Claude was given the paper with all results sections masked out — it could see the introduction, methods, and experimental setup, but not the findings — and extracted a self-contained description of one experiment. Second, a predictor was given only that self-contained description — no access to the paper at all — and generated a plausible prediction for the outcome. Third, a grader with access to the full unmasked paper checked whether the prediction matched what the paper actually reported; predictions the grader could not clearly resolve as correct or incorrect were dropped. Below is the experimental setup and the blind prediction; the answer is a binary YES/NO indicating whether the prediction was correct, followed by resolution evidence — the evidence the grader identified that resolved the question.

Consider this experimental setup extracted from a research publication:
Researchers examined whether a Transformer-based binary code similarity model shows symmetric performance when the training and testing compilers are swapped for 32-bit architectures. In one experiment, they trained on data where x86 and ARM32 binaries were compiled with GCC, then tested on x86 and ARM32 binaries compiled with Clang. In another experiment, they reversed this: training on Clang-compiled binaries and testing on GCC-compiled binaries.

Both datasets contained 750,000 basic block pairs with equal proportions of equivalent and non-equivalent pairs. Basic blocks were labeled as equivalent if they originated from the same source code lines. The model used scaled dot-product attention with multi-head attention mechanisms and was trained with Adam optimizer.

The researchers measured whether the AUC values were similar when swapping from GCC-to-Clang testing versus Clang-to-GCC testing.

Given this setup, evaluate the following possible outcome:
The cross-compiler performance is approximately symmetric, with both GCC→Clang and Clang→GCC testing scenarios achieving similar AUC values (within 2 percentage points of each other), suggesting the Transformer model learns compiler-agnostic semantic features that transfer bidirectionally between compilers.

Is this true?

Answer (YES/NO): YES